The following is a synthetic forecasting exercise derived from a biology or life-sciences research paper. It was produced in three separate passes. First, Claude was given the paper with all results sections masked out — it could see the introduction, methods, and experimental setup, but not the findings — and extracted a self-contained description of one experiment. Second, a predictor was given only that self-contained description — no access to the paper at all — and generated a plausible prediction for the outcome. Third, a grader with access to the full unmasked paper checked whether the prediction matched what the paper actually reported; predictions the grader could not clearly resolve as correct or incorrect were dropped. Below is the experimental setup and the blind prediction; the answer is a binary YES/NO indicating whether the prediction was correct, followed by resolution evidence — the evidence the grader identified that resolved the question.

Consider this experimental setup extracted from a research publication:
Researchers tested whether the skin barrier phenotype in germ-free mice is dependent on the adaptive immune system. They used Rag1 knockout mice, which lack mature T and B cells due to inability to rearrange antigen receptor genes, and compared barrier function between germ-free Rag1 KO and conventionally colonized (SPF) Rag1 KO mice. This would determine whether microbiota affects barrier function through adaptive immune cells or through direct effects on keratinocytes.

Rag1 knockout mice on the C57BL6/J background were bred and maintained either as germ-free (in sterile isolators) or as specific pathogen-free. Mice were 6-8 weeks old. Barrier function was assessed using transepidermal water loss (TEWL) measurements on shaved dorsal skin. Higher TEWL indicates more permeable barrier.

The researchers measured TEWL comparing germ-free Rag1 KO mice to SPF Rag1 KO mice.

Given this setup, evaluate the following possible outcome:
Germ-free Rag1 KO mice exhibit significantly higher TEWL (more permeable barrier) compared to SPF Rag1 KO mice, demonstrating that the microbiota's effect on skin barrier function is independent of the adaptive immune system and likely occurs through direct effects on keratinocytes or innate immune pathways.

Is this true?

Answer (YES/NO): YES